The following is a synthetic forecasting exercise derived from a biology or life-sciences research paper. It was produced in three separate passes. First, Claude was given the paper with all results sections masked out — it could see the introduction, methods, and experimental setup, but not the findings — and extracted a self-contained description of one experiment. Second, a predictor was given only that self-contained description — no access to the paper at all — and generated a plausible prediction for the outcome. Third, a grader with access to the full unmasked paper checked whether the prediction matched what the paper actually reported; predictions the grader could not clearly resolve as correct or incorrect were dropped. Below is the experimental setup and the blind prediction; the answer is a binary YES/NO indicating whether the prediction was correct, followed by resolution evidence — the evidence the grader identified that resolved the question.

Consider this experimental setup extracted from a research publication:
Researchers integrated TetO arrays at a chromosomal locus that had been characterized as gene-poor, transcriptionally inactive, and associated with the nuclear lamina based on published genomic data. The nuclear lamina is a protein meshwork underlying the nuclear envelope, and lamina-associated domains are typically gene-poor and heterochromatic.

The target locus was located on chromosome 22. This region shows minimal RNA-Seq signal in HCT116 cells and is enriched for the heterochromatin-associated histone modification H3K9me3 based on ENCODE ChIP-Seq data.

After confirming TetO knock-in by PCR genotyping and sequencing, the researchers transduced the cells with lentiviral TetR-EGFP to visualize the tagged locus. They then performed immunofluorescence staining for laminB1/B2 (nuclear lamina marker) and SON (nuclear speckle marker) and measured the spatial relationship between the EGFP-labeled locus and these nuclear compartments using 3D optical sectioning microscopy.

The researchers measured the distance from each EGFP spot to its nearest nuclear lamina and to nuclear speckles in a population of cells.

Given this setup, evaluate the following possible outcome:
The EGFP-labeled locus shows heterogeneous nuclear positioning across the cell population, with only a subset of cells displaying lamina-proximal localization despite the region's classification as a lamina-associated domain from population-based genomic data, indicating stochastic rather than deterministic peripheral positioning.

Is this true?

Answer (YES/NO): NO